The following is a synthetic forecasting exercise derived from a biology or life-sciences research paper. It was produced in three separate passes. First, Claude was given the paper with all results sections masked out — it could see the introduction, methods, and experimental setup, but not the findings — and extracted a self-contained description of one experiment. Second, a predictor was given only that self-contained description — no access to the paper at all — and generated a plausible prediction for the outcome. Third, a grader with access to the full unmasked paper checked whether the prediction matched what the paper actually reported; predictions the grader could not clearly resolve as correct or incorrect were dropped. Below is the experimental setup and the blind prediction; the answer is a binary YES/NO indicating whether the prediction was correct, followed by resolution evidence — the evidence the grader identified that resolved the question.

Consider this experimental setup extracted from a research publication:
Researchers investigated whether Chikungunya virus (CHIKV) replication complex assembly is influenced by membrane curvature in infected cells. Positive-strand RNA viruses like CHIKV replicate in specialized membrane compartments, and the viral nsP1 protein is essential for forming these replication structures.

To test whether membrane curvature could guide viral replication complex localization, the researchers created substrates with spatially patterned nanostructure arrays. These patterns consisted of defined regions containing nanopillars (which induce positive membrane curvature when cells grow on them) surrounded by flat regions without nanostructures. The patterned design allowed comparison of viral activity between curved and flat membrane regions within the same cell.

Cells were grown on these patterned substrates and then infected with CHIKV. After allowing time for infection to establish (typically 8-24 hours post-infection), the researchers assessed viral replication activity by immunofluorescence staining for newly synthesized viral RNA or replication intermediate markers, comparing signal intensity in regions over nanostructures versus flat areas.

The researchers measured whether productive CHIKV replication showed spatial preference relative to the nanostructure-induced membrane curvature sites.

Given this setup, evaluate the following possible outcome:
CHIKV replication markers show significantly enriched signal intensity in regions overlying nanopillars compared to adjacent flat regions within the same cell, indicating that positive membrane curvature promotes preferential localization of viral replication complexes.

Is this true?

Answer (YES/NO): YES